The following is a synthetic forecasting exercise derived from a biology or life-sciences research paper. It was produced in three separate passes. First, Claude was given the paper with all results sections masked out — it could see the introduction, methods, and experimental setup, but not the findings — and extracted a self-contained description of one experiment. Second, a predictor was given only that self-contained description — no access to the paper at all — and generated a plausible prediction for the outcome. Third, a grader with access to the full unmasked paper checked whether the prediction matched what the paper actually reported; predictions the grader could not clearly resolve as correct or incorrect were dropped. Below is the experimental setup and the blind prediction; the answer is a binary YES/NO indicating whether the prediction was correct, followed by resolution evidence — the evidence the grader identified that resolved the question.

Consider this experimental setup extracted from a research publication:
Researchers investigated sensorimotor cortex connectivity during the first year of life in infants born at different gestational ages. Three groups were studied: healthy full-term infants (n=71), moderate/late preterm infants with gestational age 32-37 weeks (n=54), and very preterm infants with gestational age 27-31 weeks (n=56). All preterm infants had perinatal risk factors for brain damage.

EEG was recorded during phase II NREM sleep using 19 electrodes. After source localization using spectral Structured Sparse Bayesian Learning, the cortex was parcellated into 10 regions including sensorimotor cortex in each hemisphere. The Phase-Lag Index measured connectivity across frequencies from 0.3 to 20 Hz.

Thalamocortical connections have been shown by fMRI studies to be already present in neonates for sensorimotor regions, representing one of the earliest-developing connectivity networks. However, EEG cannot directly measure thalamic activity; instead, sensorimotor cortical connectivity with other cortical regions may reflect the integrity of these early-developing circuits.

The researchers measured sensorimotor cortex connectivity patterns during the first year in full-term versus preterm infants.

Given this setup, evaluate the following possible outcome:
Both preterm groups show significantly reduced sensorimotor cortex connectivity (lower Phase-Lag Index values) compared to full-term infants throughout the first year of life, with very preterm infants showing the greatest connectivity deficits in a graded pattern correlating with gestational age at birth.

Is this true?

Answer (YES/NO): NO